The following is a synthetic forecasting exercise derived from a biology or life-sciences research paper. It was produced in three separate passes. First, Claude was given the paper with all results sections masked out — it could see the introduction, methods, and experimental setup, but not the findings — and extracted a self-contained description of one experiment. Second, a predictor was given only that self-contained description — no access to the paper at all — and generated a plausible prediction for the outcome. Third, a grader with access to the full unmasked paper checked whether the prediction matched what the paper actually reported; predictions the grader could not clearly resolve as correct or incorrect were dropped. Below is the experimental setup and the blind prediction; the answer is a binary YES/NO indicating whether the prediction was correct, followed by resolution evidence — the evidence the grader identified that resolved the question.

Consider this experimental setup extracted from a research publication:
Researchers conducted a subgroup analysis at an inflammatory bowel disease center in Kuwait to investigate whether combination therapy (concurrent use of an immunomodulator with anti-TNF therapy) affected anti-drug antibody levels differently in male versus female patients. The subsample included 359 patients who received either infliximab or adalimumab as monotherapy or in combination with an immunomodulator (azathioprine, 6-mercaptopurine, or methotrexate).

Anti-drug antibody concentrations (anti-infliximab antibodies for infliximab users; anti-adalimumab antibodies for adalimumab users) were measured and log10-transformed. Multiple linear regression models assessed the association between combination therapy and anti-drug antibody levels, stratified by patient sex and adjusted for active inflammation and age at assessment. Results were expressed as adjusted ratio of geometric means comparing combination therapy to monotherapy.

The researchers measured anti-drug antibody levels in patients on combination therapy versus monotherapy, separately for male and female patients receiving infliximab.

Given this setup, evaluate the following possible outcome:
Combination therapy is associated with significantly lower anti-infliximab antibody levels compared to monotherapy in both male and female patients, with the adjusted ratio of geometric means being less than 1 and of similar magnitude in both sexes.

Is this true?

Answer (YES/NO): NO